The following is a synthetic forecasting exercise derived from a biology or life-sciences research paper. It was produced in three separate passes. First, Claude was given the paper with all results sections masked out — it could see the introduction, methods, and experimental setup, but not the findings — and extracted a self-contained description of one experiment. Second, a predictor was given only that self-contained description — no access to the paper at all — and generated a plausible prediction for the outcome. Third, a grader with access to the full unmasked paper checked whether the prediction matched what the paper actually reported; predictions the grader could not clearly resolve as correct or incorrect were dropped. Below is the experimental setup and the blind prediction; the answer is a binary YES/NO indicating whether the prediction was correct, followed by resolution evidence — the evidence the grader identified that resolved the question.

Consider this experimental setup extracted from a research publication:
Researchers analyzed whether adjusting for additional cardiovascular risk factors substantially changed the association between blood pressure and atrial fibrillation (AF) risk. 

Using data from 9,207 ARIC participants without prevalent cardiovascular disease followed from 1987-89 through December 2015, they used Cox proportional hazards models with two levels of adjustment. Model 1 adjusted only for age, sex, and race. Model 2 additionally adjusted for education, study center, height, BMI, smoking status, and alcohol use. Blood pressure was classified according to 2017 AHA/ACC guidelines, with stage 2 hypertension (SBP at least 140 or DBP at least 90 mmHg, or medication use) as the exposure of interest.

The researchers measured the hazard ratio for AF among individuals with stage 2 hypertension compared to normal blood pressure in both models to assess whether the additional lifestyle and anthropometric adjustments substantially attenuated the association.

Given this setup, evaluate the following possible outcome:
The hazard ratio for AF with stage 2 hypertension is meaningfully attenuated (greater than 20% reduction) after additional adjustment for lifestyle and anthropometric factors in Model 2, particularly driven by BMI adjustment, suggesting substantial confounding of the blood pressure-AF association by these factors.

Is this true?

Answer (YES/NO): NO